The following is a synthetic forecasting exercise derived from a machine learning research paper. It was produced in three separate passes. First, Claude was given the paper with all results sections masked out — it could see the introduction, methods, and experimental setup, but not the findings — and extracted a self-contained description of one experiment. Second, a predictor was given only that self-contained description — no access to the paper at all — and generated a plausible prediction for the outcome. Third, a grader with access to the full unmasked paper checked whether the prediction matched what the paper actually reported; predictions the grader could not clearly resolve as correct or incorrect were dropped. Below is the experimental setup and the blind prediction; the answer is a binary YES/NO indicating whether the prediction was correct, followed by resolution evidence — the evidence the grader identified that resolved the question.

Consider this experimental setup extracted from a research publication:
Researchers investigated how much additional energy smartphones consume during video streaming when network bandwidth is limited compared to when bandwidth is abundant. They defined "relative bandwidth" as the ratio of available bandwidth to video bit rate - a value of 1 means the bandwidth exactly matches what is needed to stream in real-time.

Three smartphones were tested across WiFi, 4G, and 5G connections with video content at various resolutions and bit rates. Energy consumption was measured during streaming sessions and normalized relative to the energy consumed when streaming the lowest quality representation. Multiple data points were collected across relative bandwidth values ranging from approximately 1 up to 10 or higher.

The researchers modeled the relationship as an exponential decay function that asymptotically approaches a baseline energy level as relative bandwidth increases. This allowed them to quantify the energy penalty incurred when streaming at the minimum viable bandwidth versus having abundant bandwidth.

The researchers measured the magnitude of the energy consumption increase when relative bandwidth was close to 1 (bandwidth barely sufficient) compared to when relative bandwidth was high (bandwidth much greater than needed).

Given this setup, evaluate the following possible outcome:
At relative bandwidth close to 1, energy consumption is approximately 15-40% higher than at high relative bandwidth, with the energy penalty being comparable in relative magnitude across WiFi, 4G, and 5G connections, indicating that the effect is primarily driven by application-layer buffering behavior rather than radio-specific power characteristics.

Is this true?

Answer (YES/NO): NO